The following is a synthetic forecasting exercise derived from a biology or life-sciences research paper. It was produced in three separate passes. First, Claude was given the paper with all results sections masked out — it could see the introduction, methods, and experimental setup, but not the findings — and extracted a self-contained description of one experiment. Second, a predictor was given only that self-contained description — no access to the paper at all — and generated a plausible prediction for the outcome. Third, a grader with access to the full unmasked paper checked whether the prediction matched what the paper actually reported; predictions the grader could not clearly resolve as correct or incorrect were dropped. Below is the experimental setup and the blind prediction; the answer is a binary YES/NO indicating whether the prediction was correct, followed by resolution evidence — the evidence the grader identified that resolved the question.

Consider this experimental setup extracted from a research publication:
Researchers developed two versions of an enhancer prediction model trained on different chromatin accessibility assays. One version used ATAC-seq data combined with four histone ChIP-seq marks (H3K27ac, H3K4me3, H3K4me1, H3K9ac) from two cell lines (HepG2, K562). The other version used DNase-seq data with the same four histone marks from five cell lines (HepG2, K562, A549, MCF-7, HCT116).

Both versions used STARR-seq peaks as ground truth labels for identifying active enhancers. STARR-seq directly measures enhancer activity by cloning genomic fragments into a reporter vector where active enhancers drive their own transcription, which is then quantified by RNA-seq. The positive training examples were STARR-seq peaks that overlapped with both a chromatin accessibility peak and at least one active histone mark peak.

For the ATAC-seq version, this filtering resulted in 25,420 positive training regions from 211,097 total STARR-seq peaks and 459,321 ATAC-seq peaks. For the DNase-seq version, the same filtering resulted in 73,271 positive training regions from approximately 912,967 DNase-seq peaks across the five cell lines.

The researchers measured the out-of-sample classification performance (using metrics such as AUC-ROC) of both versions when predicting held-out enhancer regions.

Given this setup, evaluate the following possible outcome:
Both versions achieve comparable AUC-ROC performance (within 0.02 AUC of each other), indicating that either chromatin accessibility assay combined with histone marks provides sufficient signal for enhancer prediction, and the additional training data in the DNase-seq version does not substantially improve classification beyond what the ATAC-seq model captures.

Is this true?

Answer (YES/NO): YES